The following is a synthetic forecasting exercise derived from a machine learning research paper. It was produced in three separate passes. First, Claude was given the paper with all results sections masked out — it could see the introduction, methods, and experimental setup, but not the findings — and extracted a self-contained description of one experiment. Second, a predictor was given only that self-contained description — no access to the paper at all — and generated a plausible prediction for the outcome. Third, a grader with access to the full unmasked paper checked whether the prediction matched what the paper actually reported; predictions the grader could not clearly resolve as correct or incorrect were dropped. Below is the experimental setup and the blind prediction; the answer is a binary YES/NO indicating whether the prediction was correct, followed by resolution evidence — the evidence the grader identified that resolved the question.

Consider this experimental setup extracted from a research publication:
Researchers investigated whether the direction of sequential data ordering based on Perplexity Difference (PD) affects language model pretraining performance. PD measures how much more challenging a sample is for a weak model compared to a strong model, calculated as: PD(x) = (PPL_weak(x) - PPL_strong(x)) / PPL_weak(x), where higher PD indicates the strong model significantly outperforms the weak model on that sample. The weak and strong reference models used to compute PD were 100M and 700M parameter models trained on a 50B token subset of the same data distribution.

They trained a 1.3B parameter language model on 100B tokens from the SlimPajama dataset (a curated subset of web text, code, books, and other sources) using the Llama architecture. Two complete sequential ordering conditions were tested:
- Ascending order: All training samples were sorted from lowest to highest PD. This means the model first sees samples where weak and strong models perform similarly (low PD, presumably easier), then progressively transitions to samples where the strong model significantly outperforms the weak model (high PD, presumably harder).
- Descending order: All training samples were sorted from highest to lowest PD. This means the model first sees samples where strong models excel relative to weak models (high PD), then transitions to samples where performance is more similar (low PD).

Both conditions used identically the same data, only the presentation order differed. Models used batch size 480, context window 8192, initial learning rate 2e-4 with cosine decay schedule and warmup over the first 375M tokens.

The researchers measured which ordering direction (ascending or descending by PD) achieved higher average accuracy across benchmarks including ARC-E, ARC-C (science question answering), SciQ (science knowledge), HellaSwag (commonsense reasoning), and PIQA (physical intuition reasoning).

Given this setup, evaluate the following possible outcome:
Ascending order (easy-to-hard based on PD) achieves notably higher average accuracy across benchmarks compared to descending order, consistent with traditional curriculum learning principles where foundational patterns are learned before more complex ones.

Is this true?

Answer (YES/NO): NO